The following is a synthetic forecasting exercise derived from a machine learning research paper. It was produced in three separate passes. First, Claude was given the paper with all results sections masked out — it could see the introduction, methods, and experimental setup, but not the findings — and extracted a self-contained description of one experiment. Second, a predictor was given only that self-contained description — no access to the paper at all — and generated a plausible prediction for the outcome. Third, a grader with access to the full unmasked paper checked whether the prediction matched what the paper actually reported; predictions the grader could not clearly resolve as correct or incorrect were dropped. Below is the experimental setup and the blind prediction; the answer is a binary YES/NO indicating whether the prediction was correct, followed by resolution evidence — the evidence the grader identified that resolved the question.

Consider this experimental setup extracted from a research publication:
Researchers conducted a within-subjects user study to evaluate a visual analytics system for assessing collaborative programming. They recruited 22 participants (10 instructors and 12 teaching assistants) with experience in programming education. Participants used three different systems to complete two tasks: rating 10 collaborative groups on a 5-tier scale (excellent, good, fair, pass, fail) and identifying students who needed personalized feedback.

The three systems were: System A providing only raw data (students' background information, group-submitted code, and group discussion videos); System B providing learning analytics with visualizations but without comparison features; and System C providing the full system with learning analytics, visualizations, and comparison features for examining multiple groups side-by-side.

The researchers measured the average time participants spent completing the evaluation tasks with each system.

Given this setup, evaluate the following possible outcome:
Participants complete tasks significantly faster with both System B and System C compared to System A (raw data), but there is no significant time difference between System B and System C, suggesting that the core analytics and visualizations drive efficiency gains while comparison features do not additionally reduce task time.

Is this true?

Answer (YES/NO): NO